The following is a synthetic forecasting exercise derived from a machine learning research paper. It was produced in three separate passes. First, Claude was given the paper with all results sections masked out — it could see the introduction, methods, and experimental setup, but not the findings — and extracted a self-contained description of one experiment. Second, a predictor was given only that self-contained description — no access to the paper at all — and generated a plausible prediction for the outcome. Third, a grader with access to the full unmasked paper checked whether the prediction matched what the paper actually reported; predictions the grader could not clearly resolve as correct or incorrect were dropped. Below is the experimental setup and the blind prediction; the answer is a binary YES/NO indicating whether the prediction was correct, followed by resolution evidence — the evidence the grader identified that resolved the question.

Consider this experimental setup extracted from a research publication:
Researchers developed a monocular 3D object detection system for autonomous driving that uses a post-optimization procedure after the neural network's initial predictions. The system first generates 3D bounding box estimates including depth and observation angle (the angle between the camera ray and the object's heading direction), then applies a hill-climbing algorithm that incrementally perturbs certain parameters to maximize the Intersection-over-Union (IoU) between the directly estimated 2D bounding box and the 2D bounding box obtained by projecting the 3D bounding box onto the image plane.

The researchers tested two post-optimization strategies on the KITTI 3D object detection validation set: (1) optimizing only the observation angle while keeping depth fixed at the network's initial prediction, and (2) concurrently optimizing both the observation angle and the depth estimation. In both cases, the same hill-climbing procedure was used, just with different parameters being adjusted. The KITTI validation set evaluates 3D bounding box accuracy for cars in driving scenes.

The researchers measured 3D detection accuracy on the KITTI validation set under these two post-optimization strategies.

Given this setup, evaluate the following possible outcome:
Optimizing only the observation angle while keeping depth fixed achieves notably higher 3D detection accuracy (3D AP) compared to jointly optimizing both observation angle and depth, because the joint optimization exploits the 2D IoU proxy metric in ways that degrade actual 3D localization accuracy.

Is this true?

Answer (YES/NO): YES